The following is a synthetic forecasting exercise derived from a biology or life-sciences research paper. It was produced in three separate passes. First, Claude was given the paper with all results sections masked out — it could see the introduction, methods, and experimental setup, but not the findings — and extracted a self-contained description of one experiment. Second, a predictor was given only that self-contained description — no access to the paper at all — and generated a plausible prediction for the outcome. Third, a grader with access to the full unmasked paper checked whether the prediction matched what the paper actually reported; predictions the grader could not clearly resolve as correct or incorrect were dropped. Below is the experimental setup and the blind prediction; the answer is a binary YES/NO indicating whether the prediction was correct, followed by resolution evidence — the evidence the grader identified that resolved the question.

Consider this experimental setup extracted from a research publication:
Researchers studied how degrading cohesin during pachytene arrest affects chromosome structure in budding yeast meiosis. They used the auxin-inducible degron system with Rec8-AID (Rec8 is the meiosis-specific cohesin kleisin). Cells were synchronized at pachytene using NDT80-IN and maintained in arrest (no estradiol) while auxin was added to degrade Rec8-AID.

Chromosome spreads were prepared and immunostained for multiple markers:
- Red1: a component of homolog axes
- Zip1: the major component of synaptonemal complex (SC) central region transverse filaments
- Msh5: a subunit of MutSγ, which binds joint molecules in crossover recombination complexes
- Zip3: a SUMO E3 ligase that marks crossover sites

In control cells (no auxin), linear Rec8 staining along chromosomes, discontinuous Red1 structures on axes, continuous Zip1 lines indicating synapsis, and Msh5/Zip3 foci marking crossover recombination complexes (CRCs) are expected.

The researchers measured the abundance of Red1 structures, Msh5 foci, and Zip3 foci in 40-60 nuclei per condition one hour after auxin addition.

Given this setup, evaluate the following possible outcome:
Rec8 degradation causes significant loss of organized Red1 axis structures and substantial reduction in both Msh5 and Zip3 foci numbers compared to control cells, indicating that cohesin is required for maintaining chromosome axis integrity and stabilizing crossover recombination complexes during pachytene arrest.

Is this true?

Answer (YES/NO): YES